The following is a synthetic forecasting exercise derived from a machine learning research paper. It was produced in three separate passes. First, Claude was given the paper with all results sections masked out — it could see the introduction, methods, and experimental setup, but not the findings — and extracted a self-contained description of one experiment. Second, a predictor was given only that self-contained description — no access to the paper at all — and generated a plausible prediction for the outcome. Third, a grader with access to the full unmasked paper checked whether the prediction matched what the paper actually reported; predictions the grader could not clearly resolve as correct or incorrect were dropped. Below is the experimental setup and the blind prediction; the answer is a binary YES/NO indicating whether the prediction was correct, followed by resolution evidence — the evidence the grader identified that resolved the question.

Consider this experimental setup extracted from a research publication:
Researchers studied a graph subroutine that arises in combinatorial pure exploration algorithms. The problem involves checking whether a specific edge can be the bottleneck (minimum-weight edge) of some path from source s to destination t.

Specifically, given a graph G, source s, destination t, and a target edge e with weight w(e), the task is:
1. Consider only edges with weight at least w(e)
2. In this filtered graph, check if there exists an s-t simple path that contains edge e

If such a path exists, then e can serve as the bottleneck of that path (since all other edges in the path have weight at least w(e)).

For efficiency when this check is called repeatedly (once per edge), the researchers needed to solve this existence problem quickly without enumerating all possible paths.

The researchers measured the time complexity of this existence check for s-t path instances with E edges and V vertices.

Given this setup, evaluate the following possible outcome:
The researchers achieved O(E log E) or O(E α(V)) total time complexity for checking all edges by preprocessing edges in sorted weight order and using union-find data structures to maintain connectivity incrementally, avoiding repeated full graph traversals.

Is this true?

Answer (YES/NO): NO